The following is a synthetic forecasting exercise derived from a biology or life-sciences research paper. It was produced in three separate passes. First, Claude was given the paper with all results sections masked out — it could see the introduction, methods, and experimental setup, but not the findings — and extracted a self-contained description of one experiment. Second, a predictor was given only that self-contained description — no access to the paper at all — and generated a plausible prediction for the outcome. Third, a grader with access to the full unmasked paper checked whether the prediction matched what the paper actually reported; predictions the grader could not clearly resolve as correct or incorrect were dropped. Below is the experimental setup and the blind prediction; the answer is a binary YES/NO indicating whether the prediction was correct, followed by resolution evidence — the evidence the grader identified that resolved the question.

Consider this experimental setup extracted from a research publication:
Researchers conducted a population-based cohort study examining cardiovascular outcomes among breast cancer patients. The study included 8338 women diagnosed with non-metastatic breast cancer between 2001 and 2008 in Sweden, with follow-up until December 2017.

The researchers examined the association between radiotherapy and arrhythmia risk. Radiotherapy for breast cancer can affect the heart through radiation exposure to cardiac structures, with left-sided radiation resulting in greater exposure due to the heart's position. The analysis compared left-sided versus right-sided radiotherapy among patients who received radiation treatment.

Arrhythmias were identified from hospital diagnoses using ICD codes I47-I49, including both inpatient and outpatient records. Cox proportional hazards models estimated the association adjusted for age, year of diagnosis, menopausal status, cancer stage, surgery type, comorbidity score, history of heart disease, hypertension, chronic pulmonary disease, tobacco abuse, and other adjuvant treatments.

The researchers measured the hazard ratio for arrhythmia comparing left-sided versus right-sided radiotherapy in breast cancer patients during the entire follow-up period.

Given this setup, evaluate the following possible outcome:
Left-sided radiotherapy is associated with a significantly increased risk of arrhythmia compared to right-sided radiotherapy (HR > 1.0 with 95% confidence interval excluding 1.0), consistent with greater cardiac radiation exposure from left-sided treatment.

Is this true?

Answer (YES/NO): NO